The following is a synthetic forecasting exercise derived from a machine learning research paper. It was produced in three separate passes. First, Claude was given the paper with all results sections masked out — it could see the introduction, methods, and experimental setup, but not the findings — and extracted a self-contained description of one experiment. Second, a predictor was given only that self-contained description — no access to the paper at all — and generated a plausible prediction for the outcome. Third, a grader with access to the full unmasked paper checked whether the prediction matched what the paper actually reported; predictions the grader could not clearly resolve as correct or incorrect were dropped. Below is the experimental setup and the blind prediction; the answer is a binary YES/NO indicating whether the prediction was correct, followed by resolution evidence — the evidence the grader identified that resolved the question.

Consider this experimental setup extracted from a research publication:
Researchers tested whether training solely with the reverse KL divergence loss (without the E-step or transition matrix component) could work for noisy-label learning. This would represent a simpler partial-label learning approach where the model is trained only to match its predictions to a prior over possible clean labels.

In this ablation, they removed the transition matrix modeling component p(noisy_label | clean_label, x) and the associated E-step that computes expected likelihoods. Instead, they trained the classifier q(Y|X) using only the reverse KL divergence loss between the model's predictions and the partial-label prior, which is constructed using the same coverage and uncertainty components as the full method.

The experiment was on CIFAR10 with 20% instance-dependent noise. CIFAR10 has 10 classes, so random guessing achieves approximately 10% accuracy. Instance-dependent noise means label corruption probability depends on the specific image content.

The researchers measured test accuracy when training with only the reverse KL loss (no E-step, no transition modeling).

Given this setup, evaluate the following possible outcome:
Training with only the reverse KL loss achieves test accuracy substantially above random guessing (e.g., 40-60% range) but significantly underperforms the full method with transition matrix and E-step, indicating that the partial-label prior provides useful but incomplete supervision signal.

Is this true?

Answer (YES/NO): YES